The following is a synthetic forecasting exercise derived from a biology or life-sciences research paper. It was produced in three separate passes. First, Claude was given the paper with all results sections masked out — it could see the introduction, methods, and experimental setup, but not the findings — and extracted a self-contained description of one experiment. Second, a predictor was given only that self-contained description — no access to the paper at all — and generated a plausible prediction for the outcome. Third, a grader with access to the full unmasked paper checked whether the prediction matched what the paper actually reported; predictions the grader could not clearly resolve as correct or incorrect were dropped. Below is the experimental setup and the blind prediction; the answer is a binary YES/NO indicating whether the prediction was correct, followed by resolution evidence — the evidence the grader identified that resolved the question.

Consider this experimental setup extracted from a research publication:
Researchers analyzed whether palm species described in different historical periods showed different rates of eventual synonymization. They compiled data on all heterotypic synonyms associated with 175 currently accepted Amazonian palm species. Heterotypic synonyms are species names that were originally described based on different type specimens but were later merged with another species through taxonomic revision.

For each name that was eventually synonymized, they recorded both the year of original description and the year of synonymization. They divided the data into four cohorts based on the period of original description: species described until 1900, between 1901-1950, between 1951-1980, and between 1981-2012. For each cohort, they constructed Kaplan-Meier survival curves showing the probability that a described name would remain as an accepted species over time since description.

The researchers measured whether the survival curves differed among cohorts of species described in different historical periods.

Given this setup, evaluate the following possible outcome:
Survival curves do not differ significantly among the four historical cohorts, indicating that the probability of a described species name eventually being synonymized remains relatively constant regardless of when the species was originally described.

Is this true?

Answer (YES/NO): NO